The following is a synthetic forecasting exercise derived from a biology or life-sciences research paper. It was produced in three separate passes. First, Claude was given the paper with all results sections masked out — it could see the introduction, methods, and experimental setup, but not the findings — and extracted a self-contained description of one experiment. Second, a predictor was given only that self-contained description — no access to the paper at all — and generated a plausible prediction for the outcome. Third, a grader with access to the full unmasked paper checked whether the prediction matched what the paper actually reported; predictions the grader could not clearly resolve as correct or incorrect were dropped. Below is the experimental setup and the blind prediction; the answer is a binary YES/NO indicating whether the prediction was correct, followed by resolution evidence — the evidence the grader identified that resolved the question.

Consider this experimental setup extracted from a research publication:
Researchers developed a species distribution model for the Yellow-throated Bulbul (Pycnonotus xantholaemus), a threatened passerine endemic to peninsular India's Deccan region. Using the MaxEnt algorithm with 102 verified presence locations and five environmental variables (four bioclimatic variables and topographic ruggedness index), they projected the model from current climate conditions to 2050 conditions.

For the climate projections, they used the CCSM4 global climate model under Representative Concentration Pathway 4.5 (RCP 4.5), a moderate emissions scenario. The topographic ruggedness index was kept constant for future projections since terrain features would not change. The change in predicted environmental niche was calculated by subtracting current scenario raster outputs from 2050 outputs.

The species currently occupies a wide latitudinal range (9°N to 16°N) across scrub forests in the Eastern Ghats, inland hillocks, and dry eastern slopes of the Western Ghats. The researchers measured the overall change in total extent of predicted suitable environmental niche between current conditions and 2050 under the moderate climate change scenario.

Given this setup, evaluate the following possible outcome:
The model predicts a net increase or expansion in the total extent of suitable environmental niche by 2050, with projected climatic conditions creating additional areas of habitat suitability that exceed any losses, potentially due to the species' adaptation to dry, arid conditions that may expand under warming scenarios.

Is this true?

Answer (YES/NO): NO